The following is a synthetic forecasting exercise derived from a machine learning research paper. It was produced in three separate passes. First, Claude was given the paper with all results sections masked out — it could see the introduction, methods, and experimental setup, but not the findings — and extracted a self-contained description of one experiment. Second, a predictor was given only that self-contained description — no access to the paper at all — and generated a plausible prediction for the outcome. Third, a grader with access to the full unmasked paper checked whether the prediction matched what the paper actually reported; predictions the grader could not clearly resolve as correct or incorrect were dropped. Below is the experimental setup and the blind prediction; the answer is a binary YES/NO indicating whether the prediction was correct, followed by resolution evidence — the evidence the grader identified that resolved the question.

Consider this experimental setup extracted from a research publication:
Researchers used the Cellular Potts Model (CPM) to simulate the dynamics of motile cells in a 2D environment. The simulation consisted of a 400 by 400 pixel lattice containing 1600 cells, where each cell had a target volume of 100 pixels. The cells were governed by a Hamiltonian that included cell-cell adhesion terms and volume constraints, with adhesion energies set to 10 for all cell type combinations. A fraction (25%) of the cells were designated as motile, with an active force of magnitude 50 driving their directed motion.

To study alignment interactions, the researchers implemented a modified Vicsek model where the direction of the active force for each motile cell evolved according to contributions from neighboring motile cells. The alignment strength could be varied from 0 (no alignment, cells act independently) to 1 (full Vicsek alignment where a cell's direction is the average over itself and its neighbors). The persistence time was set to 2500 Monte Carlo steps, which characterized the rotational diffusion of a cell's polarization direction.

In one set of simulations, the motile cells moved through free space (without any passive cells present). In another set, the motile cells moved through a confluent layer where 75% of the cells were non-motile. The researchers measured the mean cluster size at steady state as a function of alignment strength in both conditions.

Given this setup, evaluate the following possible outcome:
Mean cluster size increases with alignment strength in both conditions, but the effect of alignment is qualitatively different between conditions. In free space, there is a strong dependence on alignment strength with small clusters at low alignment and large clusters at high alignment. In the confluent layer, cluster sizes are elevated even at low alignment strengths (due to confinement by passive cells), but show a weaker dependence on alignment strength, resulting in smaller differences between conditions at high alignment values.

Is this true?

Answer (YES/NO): NO